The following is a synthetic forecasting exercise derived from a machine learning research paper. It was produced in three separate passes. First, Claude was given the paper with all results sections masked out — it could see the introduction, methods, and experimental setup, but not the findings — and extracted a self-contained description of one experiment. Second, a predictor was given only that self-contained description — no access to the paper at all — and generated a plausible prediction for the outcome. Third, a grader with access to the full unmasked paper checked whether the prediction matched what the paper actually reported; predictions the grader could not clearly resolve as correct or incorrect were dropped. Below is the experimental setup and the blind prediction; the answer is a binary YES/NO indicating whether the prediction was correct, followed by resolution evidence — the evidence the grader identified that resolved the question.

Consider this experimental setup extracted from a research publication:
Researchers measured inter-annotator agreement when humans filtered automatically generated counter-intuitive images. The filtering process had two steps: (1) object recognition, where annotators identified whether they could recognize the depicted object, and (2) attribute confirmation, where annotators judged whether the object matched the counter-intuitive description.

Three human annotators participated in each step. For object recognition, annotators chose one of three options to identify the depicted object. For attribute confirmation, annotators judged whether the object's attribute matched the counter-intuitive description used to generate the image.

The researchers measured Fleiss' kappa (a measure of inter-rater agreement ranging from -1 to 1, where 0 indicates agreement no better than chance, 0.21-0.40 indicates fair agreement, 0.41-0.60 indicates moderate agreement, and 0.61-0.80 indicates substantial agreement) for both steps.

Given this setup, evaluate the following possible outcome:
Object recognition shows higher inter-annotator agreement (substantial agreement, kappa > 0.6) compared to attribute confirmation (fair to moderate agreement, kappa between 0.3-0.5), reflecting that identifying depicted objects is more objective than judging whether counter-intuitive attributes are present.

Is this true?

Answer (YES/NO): YES